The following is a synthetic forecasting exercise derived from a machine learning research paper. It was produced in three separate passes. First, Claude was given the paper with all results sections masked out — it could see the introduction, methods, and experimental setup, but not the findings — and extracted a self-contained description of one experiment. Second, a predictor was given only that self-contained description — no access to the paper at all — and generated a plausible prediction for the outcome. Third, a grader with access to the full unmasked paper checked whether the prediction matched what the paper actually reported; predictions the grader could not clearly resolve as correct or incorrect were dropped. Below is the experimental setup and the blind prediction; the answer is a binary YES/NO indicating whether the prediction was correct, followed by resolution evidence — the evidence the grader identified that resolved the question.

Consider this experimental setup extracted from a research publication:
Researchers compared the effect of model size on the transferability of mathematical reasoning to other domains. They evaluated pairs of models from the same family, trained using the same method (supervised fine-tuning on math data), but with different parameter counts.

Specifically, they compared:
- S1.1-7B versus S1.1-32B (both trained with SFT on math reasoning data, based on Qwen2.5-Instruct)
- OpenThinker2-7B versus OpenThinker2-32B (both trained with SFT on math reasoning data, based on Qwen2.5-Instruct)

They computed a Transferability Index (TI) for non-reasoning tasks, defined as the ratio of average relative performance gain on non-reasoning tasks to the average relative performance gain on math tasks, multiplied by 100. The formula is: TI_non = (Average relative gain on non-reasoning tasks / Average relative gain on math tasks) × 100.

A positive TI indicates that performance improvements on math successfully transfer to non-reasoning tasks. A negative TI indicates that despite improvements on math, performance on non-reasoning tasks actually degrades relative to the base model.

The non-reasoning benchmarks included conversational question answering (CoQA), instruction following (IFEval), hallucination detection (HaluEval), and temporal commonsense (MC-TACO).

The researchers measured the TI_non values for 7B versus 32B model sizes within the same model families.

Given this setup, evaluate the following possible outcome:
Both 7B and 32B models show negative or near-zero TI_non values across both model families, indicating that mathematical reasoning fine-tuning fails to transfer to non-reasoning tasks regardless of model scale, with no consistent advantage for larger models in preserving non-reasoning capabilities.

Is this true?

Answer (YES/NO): NO